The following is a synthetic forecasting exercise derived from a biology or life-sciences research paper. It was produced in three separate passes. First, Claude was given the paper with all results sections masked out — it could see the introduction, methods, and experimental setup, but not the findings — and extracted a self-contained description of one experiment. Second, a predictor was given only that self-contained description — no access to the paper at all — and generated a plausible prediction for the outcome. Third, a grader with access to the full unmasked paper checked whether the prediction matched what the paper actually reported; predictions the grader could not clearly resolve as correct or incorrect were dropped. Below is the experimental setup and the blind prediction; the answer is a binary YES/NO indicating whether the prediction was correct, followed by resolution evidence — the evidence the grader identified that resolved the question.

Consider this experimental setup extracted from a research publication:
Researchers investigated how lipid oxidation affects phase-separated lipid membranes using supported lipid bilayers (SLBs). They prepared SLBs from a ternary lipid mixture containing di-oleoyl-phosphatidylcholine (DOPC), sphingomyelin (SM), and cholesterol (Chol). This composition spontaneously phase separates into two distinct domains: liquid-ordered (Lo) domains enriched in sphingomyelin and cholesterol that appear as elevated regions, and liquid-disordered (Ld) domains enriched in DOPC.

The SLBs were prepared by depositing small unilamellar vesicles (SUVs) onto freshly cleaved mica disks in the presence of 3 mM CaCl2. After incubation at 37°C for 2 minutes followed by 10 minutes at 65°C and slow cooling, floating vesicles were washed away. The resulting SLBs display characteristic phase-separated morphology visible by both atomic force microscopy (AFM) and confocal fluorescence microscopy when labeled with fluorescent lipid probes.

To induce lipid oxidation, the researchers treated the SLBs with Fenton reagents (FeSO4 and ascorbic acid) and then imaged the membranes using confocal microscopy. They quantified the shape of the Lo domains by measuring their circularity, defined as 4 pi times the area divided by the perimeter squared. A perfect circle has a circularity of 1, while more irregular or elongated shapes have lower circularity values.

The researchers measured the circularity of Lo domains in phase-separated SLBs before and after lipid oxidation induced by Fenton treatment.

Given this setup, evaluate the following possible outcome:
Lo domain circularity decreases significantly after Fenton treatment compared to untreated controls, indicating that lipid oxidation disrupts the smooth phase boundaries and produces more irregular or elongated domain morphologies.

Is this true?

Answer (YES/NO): YES